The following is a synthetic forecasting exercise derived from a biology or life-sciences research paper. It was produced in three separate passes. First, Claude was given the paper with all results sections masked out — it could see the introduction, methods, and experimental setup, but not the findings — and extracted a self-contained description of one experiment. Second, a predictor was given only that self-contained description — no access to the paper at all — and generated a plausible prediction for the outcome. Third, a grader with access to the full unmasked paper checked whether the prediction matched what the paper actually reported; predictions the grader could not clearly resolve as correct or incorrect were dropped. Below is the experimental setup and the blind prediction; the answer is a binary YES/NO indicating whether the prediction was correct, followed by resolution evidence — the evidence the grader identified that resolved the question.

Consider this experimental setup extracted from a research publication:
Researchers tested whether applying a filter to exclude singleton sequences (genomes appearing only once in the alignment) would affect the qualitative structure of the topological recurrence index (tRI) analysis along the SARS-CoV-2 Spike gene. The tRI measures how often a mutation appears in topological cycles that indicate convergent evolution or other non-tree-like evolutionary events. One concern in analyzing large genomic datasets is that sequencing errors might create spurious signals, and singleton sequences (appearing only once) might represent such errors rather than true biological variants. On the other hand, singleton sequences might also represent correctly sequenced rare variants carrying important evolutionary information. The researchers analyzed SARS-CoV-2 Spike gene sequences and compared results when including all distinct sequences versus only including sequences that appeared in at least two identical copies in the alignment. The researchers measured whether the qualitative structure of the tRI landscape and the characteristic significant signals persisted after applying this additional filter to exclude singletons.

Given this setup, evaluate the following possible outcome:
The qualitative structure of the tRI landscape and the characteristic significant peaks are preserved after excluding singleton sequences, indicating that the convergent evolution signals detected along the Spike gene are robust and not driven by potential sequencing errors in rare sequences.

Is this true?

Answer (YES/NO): YES